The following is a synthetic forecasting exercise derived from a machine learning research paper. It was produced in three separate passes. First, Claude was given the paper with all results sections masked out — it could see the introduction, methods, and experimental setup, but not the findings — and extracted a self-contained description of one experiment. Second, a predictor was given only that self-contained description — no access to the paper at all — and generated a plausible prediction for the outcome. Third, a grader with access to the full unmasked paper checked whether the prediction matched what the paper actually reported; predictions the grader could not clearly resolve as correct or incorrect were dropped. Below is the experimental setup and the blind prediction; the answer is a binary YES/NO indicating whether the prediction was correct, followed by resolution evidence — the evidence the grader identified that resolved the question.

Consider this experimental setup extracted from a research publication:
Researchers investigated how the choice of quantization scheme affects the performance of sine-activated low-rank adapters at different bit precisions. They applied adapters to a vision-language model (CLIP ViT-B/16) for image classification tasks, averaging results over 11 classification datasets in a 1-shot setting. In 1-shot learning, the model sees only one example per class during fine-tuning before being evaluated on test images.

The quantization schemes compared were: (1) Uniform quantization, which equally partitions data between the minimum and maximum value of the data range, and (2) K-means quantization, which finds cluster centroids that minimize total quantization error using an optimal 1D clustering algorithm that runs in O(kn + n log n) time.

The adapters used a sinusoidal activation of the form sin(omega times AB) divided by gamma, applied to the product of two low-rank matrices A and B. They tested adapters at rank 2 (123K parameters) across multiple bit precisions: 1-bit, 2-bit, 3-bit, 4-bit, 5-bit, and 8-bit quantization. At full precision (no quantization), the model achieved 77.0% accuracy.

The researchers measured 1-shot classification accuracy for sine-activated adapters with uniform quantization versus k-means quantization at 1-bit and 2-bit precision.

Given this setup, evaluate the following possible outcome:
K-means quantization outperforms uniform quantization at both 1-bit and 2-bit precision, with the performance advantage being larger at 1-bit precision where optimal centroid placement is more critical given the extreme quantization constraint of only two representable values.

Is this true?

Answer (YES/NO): YES